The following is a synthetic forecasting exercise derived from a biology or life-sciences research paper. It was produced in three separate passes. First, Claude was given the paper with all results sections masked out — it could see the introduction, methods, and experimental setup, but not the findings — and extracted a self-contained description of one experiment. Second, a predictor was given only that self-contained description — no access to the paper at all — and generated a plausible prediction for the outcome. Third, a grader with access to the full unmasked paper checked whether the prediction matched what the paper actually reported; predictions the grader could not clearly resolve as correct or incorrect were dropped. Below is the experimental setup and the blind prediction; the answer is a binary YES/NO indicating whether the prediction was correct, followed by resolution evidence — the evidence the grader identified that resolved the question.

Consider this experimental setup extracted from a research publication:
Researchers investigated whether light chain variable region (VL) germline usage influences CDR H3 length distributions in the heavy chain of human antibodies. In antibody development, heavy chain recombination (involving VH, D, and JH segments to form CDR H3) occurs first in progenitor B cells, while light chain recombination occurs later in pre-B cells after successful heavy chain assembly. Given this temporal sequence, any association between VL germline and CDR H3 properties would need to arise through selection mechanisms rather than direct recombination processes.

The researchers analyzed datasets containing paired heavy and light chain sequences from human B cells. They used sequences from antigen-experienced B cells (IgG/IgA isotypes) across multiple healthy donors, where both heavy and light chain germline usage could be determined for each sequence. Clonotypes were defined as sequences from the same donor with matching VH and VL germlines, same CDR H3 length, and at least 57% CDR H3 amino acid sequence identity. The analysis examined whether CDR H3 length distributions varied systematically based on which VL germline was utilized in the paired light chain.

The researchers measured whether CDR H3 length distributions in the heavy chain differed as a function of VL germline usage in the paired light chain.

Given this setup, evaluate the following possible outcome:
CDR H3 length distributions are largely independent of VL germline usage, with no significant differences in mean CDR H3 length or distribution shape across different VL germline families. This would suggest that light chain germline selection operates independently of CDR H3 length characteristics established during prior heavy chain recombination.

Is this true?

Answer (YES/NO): NO